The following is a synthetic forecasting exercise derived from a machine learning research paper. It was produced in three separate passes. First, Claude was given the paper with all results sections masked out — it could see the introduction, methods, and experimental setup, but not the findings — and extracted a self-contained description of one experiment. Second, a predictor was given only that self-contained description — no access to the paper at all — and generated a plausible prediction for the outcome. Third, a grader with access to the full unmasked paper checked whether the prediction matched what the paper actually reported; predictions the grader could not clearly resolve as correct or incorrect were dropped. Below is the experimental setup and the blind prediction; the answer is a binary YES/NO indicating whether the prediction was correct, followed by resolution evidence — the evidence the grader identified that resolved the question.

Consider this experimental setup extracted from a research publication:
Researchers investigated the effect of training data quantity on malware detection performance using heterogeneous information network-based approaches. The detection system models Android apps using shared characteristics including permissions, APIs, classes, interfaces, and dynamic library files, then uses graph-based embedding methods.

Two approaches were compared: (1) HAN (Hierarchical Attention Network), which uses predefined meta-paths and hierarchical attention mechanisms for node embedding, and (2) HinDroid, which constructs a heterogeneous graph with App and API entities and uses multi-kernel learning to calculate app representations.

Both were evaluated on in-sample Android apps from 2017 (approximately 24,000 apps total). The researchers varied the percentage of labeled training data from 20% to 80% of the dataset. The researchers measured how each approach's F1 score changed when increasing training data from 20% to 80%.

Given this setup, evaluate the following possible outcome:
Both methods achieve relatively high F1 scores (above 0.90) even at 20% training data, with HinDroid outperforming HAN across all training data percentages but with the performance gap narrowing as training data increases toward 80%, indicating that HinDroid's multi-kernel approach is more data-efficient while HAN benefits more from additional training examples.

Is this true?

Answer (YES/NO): NO